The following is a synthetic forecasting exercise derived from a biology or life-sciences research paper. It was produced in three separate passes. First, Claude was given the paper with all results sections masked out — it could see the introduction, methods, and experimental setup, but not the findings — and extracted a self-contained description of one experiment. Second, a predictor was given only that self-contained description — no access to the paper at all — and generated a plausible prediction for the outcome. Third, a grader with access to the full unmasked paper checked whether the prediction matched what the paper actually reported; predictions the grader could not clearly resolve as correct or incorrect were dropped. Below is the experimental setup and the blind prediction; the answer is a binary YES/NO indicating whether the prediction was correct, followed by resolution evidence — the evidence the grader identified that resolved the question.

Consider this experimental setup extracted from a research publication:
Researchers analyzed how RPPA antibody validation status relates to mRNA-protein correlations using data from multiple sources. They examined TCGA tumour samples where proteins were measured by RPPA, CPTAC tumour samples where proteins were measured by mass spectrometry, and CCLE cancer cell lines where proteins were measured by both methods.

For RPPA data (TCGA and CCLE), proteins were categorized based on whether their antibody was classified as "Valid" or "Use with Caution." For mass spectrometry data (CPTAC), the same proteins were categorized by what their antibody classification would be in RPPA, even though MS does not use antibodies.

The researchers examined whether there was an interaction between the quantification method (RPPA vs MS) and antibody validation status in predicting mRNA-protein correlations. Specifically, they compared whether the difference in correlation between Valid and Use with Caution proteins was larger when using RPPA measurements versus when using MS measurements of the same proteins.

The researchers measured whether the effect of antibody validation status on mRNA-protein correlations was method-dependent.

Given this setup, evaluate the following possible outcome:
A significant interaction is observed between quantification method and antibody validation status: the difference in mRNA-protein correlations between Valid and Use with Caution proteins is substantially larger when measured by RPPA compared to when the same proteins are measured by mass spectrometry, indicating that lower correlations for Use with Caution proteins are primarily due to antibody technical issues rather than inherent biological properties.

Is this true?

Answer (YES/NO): YES